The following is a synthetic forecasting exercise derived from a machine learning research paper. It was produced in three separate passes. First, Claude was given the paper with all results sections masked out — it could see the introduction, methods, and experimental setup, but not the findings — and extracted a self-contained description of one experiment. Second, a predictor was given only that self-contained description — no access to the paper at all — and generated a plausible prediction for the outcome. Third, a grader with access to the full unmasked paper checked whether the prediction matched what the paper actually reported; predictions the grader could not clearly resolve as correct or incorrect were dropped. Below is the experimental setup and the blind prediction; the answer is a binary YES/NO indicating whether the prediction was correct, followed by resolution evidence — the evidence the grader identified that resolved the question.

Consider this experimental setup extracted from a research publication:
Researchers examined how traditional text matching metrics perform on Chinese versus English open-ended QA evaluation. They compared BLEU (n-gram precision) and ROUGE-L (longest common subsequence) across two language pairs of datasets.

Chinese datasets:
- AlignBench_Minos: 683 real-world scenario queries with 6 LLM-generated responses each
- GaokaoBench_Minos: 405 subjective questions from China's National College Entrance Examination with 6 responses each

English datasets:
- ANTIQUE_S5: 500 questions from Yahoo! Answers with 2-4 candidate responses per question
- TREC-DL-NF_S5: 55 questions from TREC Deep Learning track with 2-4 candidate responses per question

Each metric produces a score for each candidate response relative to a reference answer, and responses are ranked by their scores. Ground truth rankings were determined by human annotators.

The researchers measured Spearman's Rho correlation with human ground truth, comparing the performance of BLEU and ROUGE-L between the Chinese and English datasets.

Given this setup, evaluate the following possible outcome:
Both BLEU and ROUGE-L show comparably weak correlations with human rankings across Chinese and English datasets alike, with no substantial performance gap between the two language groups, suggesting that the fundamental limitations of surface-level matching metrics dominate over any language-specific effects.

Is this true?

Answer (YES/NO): NO